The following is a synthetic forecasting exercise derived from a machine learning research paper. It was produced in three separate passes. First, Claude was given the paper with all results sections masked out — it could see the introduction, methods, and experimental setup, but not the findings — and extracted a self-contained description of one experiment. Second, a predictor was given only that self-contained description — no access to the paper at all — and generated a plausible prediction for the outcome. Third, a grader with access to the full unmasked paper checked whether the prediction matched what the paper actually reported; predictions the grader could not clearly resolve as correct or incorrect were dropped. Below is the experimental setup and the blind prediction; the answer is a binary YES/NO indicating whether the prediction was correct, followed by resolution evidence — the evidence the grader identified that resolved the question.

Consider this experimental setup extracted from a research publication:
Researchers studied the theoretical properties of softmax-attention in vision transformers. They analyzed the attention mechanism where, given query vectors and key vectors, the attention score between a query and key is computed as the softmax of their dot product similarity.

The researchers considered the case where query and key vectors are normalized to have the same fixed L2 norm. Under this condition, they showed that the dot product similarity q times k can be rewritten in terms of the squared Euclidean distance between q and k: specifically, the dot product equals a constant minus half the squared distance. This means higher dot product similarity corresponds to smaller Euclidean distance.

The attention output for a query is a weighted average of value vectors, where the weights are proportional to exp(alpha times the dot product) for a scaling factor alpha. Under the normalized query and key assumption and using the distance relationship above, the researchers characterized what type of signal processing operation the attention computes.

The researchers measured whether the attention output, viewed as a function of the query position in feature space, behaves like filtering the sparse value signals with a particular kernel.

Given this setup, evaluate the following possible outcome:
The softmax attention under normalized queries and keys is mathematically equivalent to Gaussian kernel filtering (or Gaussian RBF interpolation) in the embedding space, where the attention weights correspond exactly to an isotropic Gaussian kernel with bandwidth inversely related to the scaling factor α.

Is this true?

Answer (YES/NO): YES